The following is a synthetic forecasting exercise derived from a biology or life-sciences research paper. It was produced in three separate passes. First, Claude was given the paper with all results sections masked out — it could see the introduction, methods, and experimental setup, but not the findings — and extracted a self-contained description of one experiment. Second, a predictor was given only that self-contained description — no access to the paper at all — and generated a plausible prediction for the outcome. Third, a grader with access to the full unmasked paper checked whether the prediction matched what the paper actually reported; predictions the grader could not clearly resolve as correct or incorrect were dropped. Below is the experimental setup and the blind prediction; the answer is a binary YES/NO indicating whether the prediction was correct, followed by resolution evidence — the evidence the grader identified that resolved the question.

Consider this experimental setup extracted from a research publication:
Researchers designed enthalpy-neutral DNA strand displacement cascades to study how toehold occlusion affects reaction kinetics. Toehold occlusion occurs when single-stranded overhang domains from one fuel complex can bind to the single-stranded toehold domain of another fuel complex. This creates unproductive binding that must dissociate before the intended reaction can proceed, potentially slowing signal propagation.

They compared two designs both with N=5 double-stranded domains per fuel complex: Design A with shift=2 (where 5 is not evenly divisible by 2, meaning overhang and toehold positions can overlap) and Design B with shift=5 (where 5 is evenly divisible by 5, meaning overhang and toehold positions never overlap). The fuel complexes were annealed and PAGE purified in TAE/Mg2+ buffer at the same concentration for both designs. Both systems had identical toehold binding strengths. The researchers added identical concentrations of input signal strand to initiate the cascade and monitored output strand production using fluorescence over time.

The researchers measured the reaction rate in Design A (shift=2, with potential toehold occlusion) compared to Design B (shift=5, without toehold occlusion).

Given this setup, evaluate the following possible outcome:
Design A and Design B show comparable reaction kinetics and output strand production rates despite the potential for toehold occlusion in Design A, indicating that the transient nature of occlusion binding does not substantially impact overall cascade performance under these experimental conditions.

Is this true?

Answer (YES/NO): NO